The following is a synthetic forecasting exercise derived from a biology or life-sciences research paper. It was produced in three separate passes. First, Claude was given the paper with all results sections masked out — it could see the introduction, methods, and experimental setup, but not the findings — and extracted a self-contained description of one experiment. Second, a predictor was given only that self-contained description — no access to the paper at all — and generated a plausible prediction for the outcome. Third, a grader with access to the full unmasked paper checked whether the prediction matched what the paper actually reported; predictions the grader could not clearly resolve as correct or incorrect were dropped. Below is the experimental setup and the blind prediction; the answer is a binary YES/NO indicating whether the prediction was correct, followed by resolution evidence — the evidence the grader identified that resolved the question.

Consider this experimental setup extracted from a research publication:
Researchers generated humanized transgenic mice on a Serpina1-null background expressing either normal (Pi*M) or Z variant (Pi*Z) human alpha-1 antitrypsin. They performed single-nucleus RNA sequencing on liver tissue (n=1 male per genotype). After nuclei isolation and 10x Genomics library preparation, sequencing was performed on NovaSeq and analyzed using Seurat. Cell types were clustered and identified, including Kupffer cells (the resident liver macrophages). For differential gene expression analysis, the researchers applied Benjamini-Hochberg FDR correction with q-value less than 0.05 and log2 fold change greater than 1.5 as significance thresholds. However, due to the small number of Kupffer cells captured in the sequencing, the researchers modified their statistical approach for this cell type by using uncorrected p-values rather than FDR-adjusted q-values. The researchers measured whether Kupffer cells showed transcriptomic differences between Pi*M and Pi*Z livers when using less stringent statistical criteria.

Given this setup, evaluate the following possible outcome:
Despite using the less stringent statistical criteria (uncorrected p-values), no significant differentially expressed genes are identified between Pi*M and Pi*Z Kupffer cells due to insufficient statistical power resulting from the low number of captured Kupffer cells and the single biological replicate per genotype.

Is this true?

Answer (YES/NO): NO